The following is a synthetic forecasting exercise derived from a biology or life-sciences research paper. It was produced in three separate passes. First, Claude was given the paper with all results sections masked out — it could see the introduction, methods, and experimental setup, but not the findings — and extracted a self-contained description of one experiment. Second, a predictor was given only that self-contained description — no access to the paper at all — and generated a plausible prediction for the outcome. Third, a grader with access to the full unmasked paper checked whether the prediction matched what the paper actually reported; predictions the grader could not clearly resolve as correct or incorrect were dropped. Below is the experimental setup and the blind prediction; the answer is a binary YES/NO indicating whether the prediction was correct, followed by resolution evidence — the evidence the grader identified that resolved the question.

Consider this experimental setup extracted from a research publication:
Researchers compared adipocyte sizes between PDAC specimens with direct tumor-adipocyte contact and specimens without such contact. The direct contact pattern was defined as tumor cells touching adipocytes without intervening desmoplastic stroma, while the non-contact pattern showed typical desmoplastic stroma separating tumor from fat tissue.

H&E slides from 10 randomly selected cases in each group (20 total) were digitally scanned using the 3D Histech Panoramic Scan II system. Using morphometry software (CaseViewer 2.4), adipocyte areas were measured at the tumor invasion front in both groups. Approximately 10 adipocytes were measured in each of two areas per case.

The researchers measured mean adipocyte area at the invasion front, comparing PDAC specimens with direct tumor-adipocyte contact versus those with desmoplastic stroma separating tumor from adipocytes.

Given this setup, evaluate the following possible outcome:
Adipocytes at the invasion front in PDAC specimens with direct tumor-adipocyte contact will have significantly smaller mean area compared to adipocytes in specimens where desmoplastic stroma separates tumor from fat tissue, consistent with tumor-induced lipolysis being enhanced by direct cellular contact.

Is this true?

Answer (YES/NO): NO